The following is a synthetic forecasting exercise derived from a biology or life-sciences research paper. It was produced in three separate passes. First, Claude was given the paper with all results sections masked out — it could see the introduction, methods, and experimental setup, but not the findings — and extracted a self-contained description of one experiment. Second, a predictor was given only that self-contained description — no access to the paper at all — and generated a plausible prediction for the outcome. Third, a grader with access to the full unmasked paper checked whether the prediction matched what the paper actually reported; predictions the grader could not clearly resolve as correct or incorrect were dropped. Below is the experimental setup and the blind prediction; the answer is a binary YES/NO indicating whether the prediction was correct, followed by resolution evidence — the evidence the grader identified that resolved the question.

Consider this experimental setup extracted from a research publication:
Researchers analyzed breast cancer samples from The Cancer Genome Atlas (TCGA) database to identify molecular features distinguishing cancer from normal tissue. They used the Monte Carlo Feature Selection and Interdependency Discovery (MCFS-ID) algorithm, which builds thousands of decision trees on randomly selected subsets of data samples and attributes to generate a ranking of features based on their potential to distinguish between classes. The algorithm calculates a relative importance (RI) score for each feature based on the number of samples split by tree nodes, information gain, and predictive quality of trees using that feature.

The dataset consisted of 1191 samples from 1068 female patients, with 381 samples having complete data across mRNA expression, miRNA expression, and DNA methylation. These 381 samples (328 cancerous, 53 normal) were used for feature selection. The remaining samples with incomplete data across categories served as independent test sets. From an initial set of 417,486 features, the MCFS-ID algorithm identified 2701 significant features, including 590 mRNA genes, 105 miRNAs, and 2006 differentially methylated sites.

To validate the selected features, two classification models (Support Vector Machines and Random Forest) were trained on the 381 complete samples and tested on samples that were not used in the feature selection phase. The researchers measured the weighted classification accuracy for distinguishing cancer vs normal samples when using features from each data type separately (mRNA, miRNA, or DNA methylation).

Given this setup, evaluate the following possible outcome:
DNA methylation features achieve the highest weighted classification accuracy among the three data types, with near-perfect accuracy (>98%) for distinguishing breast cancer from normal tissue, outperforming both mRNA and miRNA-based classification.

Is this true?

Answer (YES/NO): NO